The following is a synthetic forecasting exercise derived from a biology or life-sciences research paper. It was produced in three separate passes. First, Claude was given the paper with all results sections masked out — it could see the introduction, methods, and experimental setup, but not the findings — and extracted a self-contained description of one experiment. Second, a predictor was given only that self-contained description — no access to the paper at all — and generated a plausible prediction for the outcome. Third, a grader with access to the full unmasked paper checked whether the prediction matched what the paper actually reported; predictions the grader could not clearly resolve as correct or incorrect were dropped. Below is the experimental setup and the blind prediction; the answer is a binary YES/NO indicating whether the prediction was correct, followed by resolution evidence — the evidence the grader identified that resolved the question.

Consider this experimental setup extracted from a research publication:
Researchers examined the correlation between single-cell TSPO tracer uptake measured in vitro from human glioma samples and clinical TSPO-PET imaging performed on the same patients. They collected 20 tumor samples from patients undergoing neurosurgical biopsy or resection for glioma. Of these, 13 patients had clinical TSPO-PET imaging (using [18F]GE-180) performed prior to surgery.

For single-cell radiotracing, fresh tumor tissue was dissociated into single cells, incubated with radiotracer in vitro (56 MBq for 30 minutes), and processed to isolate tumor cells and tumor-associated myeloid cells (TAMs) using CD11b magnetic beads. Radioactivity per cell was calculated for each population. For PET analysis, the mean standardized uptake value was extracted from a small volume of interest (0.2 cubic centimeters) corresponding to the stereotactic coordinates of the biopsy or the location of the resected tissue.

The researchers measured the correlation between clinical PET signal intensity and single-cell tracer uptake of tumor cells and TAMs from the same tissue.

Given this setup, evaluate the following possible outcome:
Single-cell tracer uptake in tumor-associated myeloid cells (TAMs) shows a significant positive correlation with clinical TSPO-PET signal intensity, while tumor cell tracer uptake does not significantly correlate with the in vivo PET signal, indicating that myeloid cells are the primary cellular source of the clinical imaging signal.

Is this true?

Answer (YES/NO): NO